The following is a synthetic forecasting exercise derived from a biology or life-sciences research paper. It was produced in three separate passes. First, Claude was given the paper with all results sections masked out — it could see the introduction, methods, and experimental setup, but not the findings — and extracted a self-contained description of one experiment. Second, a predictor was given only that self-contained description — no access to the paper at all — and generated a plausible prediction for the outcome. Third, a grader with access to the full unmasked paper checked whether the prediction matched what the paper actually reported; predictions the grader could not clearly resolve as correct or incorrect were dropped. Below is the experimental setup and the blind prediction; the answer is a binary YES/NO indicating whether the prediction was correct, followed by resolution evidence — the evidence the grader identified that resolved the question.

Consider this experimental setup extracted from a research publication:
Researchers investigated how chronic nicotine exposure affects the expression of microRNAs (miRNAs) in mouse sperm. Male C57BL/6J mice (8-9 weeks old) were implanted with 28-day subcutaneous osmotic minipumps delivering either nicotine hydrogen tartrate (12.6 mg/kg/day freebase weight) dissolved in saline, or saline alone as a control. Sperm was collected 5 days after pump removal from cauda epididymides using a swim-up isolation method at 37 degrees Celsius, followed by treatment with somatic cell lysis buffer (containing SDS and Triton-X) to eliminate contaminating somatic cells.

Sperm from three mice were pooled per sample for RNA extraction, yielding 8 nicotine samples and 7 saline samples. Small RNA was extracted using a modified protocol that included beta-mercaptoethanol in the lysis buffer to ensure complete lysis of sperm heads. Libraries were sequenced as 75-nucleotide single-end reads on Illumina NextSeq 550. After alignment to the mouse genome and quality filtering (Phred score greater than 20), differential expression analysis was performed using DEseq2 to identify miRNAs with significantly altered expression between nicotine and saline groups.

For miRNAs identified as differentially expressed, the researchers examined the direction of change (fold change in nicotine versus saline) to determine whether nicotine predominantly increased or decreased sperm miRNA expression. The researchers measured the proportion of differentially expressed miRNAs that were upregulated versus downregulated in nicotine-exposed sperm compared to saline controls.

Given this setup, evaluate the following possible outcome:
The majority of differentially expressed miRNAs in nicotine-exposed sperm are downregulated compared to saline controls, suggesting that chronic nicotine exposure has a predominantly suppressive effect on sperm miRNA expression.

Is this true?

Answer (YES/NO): YES